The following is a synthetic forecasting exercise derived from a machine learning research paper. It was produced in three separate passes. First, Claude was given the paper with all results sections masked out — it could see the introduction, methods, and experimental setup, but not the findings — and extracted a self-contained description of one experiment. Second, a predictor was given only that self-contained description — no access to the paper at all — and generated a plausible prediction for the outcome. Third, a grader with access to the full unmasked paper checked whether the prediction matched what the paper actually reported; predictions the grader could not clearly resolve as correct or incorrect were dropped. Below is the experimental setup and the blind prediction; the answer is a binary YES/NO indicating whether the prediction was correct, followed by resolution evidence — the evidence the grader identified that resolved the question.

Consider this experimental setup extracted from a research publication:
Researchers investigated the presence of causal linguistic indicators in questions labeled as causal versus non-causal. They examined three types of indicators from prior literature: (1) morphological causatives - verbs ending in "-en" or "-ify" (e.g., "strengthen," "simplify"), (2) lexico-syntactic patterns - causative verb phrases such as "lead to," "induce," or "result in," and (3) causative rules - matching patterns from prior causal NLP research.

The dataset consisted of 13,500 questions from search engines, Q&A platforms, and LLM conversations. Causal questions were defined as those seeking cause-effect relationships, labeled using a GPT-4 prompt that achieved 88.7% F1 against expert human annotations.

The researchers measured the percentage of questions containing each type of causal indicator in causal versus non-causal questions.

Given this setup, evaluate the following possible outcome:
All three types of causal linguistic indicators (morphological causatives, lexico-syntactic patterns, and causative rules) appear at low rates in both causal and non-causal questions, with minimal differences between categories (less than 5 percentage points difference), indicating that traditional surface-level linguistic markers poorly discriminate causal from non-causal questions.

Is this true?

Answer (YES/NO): NO